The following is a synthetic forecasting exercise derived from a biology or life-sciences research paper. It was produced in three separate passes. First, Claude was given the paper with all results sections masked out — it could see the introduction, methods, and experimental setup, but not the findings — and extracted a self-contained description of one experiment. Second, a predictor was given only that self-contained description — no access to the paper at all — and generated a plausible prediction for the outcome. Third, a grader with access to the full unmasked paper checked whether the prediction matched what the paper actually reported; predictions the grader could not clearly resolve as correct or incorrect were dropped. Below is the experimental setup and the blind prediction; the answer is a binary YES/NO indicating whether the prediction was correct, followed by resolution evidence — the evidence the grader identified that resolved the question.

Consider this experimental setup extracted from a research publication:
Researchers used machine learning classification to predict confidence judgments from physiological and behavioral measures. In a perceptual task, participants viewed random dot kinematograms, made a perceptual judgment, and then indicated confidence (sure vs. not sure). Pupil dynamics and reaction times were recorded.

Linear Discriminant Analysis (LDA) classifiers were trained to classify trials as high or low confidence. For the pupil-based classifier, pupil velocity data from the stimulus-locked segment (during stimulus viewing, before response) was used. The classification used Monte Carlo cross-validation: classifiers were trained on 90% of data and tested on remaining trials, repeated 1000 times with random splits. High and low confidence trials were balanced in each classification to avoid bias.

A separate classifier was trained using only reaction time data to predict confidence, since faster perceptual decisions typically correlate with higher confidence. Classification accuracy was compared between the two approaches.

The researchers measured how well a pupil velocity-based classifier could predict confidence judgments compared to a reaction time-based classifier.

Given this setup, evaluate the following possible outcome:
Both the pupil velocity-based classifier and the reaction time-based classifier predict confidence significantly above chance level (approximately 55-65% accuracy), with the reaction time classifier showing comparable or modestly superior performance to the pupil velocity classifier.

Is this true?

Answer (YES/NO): NO